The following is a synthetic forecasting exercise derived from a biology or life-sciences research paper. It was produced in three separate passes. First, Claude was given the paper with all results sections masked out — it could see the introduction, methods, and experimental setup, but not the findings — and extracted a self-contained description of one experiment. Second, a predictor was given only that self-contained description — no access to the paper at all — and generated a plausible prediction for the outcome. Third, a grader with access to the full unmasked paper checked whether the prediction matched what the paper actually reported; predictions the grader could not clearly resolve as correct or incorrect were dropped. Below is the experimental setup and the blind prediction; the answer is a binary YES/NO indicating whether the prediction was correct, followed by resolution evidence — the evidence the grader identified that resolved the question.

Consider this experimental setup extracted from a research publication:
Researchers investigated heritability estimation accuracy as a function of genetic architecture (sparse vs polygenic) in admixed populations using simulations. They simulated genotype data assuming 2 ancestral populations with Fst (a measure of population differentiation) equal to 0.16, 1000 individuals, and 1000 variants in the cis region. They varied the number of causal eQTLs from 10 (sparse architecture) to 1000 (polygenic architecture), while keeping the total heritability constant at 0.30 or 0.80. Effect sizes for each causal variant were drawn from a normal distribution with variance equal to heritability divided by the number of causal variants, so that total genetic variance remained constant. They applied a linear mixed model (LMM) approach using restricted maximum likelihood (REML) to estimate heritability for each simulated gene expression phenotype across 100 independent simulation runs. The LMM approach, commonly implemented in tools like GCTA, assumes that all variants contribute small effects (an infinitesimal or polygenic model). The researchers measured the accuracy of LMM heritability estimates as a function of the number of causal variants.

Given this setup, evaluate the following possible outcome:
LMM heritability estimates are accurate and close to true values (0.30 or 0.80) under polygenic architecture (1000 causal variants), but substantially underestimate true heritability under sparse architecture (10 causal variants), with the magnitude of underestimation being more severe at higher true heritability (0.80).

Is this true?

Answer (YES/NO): NO